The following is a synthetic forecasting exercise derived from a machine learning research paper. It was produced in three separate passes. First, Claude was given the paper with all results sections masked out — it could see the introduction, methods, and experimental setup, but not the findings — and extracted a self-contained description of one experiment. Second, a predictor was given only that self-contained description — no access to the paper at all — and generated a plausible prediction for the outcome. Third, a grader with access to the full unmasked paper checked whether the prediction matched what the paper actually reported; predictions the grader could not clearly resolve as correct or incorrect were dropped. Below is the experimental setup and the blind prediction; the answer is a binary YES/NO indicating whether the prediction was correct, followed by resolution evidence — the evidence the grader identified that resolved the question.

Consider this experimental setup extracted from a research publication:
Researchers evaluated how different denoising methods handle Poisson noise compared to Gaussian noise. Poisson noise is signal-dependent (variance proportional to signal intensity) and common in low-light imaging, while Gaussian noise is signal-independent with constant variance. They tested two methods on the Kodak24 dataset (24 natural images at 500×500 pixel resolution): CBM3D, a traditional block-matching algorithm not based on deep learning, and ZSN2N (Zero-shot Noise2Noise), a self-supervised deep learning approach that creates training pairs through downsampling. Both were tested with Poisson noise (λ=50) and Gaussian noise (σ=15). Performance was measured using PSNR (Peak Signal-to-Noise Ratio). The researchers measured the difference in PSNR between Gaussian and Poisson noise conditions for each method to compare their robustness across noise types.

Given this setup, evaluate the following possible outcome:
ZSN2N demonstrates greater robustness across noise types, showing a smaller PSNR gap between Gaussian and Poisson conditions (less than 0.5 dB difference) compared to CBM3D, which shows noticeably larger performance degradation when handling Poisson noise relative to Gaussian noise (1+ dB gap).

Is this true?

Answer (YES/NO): NO